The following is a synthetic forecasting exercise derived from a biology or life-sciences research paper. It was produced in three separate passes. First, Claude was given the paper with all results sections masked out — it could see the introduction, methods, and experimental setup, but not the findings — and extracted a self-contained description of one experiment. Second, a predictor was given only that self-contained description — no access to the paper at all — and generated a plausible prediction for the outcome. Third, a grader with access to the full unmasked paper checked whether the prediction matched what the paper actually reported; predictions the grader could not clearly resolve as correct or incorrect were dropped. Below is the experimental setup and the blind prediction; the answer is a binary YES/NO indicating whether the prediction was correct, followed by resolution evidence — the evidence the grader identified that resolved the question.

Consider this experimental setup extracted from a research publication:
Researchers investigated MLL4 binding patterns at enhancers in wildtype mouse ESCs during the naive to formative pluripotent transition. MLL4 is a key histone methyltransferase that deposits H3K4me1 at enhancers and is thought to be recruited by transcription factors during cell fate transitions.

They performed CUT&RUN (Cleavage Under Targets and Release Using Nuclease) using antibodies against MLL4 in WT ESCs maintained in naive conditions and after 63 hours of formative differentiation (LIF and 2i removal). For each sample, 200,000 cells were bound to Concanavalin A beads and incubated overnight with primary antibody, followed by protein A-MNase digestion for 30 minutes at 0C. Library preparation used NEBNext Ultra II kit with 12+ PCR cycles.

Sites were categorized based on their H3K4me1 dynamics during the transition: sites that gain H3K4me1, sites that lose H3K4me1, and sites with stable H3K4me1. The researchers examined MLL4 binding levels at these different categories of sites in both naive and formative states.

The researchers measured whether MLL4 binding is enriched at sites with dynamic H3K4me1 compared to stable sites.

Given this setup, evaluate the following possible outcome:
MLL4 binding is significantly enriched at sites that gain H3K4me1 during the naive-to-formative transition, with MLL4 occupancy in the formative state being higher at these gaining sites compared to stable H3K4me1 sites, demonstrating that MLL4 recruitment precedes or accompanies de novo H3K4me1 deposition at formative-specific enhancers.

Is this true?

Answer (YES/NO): YES